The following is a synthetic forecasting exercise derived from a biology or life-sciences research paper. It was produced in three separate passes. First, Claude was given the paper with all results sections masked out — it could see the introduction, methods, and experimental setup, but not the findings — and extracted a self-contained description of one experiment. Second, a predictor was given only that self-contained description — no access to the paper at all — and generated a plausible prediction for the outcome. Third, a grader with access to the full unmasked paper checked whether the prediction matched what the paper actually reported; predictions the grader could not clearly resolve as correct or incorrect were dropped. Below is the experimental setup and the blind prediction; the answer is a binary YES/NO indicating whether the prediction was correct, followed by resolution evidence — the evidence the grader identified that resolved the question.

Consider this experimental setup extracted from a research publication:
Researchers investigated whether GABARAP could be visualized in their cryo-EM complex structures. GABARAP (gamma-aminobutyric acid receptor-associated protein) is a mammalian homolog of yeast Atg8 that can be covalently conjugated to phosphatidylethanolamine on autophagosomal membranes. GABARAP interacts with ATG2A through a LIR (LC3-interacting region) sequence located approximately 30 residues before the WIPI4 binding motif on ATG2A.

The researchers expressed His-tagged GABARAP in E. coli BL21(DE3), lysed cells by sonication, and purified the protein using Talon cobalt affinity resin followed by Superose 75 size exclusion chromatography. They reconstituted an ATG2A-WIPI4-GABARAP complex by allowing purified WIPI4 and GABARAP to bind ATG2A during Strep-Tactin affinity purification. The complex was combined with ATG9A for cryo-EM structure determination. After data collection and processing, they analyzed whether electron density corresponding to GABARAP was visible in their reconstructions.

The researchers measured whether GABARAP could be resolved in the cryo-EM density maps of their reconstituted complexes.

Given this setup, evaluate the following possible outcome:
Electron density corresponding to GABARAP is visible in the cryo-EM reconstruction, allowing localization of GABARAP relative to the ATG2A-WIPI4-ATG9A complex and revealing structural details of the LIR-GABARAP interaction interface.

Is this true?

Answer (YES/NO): NO